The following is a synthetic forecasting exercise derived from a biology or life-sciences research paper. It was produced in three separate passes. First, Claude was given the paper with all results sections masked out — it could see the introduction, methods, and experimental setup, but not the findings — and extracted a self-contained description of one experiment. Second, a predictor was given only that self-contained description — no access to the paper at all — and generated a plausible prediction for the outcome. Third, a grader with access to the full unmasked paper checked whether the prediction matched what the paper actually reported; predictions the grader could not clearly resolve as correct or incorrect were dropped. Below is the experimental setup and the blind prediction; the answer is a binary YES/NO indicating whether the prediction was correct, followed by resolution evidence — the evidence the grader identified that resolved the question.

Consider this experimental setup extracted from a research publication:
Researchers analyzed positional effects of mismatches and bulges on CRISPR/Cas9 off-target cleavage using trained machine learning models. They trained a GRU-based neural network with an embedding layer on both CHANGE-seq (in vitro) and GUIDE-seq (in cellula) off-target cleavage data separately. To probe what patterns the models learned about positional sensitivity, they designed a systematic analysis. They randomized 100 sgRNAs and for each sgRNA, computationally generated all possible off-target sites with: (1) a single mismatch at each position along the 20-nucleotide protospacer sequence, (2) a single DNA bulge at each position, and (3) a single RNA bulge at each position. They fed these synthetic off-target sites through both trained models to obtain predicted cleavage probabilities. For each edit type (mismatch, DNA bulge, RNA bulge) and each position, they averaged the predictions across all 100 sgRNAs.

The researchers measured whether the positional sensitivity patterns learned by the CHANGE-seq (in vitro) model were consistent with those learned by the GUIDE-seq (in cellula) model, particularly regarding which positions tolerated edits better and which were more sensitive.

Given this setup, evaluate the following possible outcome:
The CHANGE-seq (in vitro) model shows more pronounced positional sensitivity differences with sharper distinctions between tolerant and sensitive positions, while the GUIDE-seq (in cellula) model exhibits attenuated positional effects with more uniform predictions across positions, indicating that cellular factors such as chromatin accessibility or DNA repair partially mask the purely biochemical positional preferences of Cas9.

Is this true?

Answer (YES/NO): NO